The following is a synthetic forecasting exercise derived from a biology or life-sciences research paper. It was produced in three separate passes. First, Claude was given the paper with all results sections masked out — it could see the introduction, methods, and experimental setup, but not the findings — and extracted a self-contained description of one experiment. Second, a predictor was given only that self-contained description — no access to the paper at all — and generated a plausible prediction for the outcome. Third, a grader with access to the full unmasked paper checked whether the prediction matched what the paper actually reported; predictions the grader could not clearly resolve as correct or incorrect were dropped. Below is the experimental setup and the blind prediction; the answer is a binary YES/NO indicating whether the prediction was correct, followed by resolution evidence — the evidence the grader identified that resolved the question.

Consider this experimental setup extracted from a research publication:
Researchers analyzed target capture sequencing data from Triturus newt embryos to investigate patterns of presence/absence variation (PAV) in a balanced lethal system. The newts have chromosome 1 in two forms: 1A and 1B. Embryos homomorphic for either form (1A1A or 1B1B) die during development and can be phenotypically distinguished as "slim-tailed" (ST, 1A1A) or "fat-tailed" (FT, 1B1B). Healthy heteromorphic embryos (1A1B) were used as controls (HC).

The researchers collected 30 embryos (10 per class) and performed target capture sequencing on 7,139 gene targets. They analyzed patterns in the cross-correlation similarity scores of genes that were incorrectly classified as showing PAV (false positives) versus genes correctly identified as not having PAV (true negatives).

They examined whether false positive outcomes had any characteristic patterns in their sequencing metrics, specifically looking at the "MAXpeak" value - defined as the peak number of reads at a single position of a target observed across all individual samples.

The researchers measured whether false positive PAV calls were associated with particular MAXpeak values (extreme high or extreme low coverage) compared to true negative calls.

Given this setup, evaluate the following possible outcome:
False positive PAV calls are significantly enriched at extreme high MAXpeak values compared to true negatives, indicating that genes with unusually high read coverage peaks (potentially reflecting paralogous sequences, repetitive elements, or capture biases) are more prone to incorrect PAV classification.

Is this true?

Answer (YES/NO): NO